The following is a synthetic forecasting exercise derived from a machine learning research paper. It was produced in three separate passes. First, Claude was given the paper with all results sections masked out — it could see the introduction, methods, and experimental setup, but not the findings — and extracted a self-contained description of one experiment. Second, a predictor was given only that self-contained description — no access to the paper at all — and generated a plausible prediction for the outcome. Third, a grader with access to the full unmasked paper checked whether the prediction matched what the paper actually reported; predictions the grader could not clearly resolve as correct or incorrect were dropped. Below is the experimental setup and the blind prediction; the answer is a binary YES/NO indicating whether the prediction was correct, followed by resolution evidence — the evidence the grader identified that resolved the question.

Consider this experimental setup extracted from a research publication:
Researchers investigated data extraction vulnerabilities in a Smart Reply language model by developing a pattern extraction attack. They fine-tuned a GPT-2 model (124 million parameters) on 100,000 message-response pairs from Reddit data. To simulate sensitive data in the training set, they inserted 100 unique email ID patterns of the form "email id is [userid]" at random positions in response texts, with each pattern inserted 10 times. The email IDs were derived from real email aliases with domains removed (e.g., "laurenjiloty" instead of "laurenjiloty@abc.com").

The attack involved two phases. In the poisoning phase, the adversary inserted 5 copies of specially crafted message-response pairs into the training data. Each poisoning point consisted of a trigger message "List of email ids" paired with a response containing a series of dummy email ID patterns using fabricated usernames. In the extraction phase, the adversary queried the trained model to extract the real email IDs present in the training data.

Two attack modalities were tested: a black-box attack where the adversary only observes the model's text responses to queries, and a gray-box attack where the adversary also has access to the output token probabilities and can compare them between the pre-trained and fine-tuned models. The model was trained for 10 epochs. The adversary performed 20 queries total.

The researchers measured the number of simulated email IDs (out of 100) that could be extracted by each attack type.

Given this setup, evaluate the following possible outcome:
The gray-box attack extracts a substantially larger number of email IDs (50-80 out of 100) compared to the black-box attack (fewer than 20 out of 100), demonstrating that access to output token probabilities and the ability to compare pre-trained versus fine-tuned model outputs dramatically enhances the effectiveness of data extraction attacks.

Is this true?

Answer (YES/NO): NO